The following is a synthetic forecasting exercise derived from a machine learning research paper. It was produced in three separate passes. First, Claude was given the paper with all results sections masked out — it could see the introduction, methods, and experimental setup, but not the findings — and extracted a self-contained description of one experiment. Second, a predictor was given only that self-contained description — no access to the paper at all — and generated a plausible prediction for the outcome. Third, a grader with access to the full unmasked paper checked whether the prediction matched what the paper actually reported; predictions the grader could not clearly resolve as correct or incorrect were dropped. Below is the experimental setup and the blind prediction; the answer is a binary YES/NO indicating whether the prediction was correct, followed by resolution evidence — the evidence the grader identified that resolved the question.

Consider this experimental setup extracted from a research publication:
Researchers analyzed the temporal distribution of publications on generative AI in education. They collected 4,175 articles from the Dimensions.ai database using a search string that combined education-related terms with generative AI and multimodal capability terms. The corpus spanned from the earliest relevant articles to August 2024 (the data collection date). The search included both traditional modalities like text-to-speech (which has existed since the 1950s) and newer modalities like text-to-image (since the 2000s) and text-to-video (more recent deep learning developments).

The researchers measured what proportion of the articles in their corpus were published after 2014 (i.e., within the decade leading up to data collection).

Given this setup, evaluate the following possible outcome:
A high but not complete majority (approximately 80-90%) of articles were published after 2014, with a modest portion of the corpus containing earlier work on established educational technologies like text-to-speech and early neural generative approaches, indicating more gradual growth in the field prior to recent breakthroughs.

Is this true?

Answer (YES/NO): NO